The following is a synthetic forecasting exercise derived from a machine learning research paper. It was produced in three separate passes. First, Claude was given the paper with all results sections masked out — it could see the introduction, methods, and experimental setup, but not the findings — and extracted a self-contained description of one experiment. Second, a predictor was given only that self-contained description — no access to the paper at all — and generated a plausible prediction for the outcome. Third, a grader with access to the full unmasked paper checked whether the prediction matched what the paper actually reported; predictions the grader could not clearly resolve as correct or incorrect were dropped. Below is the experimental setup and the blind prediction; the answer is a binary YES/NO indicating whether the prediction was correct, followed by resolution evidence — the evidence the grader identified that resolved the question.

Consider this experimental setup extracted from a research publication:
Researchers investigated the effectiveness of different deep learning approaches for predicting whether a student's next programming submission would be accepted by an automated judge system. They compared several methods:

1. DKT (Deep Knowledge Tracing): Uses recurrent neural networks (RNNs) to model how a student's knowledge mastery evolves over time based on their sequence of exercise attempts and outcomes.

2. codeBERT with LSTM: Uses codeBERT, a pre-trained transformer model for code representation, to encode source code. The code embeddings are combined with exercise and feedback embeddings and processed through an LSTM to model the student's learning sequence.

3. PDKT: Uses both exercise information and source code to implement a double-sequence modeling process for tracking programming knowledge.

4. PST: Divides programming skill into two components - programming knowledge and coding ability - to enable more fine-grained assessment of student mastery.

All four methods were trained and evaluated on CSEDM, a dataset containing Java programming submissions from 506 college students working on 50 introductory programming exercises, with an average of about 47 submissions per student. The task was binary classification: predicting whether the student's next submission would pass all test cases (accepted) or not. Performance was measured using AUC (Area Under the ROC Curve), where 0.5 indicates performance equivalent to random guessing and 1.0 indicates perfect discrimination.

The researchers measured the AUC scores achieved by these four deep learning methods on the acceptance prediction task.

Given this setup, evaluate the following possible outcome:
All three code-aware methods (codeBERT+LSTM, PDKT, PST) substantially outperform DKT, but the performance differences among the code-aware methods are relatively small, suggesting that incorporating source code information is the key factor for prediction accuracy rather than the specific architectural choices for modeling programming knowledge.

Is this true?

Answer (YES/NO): NO